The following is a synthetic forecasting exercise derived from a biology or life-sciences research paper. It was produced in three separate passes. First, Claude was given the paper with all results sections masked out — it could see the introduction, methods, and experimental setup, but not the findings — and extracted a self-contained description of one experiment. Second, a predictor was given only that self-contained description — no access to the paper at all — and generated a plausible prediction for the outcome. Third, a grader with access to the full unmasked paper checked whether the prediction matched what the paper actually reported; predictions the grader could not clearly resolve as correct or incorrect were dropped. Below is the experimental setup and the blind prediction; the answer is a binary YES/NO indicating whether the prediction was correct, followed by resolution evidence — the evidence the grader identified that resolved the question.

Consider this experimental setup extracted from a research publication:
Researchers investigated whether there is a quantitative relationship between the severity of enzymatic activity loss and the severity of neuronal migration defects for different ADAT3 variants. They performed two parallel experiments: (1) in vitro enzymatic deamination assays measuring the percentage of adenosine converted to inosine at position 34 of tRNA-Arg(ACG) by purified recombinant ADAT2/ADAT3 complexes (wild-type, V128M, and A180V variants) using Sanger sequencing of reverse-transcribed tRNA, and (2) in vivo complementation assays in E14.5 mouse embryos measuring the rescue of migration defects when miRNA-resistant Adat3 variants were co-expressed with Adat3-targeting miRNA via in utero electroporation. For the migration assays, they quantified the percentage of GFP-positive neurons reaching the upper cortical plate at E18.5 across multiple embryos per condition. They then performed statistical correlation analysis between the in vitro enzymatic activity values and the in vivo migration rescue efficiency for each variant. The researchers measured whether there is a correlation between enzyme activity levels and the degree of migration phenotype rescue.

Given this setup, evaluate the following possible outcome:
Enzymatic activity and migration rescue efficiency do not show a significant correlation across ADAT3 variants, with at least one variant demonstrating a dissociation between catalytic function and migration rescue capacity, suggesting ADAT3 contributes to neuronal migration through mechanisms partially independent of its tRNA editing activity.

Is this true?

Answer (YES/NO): NO